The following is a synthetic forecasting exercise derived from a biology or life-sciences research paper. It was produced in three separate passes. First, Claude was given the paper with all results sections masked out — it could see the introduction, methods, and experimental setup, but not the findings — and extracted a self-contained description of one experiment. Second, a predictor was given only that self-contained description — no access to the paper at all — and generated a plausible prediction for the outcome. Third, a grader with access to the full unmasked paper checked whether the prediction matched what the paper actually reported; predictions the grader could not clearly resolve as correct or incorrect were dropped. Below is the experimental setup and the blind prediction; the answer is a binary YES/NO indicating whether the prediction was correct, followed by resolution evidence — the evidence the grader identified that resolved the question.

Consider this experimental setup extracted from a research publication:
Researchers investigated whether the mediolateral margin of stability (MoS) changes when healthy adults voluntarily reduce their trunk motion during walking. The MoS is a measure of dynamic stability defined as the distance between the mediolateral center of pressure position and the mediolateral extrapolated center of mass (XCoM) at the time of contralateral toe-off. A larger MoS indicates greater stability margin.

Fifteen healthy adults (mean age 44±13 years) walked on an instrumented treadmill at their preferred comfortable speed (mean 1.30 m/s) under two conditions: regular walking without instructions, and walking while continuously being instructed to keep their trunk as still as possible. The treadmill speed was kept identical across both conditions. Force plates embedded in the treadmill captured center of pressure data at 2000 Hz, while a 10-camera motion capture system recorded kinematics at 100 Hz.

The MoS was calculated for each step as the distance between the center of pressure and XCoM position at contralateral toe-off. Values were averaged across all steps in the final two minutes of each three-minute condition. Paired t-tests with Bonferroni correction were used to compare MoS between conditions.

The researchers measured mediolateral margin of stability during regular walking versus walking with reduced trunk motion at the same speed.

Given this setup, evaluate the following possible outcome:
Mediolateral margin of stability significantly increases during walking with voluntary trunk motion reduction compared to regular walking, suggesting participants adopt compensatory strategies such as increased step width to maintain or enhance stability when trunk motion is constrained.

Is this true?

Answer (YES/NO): NO